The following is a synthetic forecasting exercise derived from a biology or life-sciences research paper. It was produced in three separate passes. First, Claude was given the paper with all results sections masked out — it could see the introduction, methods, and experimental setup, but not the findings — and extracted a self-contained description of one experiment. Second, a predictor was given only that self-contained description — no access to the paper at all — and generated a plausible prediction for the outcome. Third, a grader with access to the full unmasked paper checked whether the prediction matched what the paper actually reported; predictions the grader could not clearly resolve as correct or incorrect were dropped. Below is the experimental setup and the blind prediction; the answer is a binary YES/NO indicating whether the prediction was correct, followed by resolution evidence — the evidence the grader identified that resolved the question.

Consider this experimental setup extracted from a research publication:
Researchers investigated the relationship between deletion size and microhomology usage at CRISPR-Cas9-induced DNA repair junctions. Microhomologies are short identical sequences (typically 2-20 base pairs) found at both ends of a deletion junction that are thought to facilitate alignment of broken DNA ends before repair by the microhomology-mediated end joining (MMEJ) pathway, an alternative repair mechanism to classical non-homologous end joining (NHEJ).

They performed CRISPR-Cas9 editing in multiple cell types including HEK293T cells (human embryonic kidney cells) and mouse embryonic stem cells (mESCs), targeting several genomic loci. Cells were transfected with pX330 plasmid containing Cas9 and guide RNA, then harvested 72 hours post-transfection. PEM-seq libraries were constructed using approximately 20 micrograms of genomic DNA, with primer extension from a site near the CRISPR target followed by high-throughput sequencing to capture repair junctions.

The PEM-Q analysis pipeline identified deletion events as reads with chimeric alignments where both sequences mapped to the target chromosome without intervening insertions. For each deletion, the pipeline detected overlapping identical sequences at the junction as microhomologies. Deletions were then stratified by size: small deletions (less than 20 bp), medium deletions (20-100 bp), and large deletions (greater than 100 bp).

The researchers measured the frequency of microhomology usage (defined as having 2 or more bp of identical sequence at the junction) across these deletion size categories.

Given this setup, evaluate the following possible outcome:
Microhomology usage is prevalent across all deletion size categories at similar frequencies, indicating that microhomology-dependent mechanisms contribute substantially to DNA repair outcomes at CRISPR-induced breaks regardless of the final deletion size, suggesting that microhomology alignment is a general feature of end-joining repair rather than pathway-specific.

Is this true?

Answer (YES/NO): NO